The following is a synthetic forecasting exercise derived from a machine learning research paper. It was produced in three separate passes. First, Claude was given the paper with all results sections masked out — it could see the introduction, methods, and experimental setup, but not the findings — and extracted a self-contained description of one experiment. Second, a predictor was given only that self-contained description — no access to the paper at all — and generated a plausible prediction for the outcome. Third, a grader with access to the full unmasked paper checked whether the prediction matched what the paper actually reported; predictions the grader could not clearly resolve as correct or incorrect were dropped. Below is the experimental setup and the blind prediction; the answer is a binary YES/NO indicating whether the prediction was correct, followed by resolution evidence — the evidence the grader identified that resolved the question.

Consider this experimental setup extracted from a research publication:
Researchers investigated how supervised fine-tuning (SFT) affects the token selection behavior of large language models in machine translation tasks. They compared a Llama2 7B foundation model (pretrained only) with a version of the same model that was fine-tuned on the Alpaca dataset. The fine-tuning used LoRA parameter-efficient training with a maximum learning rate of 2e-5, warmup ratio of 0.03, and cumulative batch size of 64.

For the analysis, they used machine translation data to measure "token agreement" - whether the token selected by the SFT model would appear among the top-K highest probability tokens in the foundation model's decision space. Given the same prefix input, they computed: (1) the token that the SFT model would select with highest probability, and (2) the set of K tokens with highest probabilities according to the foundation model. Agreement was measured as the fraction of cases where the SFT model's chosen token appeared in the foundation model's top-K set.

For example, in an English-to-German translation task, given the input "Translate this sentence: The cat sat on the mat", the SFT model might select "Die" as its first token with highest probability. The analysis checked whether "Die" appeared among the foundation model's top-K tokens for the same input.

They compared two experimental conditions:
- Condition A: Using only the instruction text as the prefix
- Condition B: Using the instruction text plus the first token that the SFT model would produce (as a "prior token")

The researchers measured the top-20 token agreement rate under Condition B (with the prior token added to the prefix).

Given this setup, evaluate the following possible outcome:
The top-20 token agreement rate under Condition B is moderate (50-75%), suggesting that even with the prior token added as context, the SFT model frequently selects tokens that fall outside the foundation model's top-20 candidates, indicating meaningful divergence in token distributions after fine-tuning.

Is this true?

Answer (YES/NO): NO